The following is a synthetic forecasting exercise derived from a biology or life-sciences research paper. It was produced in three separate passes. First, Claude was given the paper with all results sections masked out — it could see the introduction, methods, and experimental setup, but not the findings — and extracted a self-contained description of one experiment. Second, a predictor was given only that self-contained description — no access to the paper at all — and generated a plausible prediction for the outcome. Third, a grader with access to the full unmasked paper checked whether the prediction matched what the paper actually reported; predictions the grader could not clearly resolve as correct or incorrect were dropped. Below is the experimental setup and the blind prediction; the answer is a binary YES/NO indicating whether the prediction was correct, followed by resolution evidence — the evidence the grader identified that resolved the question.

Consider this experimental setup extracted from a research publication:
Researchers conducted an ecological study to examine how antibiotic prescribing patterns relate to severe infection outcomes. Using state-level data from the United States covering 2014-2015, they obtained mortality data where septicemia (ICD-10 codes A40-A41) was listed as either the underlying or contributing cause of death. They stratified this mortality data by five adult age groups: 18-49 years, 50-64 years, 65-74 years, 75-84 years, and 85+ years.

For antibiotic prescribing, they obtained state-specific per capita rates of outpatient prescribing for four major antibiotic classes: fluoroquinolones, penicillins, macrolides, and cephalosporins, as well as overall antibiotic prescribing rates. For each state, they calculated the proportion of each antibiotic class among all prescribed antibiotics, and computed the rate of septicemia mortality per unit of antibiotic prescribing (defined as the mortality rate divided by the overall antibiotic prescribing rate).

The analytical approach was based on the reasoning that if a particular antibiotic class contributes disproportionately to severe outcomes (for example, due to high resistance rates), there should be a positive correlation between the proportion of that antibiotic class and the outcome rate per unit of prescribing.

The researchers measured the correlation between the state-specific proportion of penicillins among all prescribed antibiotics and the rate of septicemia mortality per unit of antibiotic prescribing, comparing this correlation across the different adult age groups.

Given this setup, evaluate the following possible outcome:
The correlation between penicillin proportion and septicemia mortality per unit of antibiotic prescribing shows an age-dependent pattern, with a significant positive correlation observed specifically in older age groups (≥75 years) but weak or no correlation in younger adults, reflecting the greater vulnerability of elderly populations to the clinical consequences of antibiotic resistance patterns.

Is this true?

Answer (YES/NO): NO